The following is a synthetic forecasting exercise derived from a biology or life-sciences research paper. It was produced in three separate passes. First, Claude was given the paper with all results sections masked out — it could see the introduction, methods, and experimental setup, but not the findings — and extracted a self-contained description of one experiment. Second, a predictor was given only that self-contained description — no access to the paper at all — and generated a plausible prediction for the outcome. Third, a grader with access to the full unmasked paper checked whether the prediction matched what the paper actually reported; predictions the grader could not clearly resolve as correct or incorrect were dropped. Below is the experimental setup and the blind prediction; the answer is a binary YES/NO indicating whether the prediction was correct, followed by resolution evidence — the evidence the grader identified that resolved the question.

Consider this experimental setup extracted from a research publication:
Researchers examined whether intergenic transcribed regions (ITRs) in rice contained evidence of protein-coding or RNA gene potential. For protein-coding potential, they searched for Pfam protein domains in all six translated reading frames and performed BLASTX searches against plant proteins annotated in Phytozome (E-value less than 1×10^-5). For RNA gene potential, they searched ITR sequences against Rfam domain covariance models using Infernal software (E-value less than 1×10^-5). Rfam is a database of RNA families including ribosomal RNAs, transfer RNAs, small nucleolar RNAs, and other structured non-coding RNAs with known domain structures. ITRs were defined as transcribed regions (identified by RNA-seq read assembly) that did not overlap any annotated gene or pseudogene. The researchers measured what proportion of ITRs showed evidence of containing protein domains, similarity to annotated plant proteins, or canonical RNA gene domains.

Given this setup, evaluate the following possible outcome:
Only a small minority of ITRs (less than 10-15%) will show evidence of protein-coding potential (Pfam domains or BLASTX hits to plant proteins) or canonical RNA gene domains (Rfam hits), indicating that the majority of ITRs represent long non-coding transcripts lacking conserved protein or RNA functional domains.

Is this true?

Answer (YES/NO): NO